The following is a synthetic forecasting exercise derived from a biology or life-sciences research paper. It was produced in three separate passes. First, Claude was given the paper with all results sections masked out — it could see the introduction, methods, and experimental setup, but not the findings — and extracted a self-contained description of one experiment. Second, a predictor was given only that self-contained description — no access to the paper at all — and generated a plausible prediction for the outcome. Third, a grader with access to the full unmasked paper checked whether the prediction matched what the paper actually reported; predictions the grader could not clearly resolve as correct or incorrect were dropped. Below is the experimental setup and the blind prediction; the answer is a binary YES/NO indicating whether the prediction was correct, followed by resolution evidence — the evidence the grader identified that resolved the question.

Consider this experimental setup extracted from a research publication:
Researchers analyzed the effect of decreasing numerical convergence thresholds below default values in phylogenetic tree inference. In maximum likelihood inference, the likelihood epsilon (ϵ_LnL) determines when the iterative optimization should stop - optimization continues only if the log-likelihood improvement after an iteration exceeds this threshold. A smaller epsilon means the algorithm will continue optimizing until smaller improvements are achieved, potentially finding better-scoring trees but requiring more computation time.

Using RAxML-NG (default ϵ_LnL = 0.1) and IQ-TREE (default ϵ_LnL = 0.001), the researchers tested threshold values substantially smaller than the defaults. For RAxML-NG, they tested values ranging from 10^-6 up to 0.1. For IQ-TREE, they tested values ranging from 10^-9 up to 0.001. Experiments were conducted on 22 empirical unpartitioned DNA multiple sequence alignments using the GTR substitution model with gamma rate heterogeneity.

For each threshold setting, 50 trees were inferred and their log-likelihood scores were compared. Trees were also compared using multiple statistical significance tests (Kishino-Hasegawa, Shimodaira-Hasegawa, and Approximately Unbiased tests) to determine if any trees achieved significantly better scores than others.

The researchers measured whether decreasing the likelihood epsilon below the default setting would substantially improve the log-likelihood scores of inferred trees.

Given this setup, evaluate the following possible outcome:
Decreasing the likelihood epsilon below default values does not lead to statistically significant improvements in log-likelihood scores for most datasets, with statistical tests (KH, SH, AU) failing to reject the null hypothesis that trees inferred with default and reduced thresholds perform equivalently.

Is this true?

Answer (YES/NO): YES